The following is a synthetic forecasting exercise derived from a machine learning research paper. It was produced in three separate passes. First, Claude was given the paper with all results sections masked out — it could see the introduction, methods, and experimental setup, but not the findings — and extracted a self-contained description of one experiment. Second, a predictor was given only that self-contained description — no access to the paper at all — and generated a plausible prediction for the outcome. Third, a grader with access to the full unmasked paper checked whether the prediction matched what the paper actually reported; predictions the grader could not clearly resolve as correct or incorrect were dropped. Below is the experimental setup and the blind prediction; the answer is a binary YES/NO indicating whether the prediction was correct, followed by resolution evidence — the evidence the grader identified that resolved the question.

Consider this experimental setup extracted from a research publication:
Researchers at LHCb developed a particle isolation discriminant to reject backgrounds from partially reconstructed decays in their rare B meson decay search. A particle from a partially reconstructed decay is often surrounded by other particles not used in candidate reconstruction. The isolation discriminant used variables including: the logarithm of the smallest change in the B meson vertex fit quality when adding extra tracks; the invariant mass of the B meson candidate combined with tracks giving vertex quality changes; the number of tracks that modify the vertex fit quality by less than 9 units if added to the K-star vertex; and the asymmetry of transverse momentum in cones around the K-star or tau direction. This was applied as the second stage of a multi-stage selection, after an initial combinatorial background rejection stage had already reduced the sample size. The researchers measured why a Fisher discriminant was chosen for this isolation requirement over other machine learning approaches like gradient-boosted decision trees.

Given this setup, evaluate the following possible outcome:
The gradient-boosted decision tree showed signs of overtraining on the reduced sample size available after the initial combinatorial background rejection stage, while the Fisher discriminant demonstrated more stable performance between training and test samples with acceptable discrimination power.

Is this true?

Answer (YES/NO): NO